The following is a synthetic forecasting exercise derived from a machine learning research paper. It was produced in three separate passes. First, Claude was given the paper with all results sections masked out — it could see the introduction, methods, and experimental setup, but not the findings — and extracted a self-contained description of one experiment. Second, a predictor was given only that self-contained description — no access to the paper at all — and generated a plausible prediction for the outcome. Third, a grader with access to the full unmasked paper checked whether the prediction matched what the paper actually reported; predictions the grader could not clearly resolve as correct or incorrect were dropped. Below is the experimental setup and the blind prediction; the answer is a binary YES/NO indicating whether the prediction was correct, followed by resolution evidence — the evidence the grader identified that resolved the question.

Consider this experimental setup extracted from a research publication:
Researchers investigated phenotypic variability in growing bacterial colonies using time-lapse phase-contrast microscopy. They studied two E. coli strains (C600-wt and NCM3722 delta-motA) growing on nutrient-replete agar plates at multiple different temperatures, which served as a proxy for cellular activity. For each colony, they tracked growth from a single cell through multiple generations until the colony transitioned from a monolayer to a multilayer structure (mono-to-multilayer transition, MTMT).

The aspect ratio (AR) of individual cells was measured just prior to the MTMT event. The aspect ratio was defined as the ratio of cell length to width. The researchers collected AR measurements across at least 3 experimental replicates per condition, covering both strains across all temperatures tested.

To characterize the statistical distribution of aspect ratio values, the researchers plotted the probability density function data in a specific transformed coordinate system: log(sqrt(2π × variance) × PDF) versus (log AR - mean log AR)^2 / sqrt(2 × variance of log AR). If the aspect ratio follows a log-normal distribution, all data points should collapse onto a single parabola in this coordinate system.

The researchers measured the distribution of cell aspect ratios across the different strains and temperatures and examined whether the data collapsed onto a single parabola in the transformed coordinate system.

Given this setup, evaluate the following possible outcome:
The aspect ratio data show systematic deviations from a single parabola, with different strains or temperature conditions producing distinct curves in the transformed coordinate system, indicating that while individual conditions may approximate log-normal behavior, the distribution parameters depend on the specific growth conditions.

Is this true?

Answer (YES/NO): NO